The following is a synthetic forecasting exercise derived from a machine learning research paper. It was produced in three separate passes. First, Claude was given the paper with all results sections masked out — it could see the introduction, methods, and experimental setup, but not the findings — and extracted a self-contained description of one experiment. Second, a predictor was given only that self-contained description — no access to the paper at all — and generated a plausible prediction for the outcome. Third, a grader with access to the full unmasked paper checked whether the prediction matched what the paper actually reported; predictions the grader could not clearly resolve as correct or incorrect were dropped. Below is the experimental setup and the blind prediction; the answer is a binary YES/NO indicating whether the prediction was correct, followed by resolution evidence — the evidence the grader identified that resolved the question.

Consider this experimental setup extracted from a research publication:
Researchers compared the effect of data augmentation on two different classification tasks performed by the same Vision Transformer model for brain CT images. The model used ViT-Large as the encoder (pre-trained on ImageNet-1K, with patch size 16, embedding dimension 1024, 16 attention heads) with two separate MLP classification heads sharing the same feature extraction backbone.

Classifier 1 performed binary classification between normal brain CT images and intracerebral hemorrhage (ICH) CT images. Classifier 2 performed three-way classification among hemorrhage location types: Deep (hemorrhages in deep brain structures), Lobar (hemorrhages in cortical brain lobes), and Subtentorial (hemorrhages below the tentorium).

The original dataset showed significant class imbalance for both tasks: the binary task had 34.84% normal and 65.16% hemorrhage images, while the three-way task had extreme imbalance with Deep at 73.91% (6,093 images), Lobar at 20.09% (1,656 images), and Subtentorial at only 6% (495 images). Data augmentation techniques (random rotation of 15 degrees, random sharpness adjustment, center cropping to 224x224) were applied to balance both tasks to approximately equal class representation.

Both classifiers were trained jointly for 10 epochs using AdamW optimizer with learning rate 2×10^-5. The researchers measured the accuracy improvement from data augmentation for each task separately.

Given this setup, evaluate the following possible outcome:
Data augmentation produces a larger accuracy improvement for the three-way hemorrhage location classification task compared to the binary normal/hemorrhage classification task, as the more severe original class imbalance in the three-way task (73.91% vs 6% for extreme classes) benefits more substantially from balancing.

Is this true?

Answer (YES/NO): NO